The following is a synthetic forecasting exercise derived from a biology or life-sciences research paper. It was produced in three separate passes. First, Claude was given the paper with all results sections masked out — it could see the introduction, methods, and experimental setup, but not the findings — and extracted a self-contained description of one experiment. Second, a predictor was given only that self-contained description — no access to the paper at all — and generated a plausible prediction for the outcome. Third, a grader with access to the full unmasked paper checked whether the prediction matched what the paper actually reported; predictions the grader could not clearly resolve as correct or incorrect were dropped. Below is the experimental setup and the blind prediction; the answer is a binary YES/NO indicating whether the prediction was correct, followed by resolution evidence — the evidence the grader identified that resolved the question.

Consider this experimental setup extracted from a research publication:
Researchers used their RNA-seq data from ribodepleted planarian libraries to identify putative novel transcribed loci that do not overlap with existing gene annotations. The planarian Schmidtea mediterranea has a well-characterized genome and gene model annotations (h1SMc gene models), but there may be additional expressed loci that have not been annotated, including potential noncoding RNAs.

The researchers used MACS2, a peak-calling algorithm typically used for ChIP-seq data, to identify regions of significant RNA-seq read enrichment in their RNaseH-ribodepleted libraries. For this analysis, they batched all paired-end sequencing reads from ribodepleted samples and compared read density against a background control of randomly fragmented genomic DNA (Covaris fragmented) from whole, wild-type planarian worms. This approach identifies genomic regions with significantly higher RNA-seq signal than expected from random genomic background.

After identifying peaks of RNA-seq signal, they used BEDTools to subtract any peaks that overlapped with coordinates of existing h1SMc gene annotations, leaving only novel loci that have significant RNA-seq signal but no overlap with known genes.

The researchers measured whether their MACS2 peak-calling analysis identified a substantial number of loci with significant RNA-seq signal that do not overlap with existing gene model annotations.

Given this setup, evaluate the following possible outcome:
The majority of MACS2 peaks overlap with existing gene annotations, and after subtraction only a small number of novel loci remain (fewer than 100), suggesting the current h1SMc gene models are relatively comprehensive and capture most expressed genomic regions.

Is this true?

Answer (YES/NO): NO